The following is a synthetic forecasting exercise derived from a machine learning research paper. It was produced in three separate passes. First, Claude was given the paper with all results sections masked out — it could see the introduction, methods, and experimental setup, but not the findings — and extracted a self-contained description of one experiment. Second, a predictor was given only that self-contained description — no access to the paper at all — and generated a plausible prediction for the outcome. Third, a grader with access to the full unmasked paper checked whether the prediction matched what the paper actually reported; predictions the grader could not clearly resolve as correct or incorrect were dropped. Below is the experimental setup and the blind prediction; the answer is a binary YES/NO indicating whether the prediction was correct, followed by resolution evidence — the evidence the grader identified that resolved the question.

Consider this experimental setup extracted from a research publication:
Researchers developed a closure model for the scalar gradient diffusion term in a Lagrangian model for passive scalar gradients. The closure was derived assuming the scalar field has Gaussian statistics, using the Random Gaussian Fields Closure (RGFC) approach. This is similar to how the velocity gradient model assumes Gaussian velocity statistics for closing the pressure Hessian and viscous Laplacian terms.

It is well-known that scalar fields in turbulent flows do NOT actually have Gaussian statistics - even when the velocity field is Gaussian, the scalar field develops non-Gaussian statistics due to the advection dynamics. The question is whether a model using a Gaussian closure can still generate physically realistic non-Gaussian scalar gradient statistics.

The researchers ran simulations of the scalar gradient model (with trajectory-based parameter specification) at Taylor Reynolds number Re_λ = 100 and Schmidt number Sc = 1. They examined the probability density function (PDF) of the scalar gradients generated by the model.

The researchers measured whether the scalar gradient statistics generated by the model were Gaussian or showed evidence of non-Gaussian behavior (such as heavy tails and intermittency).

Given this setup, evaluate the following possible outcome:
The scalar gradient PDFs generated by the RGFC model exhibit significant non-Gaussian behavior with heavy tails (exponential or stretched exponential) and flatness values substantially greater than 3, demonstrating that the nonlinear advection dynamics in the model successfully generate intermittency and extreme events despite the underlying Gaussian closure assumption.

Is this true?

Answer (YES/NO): YES